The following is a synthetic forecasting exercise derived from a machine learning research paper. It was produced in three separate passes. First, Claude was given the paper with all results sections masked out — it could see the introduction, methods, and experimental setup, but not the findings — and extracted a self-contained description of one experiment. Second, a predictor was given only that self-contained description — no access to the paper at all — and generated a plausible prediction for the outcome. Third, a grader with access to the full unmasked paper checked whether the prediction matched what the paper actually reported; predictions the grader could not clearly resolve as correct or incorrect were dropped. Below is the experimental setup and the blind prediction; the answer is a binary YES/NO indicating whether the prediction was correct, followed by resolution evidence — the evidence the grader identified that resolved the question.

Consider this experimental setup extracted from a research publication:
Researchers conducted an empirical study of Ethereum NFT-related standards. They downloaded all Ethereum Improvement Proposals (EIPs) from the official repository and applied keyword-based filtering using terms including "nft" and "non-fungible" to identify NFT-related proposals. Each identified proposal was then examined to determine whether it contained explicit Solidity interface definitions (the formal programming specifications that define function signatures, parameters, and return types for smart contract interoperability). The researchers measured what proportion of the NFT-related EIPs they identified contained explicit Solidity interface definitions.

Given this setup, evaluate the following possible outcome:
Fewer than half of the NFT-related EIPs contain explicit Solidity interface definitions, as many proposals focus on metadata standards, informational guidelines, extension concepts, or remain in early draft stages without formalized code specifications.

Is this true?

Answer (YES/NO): NO